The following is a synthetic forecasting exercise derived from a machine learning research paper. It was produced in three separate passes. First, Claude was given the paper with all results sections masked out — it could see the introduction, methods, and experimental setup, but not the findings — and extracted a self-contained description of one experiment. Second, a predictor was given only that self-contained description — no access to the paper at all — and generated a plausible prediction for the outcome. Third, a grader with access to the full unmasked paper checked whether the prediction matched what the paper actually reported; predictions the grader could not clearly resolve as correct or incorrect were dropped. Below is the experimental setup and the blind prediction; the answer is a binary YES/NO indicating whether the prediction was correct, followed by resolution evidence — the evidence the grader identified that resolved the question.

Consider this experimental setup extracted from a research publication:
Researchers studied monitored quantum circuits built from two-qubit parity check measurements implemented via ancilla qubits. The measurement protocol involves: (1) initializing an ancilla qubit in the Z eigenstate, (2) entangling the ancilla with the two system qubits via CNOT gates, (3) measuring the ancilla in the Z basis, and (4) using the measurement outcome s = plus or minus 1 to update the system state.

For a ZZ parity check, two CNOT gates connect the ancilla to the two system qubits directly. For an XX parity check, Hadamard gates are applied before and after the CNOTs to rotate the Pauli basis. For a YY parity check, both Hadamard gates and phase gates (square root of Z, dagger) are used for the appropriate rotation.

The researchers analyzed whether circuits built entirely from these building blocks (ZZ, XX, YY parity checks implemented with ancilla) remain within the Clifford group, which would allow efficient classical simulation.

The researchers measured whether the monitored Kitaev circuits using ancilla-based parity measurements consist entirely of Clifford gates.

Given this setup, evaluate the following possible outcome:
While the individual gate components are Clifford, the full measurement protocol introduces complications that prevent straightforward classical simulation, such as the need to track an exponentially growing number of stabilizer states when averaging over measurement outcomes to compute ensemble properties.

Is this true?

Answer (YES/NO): NO